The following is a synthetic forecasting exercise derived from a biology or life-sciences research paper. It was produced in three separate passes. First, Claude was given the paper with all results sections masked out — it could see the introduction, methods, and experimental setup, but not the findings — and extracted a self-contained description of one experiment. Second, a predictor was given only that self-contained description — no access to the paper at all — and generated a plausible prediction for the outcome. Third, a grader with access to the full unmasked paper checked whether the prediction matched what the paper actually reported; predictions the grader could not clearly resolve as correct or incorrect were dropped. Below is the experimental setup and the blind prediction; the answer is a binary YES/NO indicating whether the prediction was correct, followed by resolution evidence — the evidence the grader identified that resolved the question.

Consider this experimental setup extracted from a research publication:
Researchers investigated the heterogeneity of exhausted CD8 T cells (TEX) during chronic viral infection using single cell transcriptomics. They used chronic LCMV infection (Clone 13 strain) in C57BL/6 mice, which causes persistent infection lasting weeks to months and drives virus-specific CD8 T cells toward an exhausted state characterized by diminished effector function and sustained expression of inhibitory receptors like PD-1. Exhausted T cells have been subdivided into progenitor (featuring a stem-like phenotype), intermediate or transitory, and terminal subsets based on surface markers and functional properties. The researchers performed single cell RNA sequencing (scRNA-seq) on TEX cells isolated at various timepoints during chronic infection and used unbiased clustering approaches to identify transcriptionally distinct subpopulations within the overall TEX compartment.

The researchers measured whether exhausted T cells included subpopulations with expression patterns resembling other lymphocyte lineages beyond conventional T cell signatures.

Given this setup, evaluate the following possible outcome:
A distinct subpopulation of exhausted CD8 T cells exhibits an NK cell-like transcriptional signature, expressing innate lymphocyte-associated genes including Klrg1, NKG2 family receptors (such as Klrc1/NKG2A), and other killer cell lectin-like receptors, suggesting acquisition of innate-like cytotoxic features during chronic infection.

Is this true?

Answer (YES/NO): YES